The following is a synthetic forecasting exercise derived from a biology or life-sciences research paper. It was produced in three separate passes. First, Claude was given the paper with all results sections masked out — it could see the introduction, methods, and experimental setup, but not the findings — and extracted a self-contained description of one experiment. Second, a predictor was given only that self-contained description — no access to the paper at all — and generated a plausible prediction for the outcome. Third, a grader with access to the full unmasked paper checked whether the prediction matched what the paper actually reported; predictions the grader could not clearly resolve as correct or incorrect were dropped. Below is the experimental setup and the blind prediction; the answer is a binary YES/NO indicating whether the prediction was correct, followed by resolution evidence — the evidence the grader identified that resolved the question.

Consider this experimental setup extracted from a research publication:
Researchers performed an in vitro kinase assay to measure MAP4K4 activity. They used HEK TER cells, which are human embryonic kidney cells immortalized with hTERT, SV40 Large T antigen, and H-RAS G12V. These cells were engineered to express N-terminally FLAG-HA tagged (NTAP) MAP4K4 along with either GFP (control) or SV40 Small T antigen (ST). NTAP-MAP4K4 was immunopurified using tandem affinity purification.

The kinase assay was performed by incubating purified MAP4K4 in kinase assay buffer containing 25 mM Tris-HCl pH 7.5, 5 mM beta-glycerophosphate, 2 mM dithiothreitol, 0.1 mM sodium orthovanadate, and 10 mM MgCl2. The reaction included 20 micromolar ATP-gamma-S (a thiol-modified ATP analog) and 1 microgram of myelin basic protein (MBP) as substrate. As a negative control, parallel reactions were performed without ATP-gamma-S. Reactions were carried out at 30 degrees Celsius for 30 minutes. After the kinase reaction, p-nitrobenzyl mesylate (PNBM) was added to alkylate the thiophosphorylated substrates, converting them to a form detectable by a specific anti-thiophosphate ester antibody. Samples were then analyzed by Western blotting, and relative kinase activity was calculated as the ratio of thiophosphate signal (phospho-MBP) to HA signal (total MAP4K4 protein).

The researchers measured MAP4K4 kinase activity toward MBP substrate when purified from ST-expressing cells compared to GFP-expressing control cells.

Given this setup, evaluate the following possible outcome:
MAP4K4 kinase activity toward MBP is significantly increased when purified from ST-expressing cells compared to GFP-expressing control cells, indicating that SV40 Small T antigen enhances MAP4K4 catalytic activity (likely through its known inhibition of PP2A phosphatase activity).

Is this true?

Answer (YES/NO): NO